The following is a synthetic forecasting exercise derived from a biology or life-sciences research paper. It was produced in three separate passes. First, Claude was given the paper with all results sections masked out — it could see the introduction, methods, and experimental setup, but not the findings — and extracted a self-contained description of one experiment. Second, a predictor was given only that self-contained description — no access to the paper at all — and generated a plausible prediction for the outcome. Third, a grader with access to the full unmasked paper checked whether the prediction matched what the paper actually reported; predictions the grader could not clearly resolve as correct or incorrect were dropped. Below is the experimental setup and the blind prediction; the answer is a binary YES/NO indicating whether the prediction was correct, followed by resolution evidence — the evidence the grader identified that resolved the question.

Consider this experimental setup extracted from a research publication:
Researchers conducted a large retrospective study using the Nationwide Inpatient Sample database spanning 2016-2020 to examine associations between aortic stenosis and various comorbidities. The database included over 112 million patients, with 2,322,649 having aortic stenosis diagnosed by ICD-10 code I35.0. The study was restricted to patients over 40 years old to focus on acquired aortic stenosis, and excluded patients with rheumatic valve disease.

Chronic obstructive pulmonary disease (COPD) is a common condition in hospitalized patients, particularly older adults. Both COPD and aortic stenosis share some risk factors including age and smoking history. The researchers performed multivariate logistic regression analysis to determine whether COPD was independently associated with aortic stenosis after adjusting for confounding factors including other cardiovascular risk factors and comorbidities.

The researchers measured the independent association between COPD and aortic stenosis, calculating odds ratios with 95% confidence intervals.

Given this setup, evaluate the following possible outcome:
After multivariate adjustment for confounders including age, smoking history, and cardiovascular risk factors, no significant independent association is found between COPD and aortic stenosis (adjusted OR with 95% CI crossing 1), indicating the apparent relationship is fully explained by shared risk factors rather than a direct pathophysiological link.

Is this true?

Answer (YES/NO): NO